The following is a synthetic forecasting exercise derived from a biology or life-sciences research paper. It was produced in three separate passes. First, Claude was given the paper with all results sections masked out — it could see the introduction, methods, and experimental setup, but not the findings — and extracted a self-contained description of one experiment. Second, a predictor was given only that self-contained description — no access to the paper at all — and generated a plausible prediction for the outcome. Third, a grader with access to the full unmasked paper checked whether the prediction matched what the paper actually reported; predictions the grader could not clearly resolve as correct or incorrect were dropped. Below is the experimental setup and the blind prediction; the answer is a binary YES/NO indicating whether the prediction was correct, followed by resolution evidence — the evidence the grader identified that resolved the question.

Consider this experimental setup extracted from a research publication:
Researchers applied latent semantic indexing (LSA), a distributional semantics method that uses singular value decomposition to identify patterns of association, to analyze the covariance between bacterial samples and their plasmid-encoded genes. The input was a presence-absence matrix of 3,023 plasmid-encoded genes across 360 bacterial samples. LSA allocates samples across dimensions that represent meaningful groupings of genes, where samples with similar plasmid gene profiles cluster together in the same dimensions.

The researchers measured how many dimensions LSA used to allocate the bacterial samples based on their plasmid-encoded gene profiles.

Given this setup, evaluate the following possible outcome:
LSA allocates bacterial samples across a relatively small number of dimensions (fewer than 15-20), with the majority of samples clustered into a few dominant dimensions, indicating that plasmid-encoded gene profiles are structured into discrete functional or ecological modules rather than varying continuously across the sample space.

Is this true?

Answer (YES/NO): NO